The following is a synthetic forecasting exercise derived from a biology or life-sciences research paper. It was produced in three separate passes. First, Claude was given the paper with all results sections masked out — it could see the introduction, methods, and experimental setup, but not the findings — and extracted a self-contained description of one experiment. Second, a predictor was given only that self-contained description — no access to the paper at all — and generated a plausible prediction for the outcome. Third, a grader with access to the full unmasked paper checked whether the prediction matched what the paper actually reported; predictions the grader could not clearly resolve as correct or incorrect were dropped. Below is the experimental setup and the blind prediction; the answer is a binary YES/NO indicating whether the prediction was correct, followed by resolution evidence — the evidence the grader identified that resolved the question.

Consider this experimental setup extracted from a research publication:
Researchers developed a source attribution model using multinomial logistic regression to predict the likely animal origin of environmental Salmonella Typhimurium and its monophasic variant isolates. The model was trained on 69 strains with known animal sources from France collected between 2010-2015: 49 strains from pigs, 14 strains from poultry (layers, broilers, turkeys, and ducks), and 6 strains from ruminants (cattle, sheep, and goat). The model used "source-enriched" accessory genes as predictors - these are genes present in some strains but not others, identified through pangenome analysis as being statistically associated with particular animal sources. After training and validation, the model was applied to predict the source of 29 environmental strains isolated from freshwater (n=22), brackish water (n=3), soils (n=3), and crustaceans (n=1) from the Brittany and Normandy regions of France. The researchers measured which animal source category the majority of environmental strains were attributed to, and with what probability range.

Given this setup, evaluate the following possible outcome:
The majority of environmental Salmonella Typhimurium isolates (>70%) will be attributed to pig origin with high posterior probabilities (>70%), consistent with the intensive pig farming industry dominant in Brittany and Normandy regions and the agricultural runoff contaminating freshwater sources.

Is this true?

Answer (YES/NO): YES